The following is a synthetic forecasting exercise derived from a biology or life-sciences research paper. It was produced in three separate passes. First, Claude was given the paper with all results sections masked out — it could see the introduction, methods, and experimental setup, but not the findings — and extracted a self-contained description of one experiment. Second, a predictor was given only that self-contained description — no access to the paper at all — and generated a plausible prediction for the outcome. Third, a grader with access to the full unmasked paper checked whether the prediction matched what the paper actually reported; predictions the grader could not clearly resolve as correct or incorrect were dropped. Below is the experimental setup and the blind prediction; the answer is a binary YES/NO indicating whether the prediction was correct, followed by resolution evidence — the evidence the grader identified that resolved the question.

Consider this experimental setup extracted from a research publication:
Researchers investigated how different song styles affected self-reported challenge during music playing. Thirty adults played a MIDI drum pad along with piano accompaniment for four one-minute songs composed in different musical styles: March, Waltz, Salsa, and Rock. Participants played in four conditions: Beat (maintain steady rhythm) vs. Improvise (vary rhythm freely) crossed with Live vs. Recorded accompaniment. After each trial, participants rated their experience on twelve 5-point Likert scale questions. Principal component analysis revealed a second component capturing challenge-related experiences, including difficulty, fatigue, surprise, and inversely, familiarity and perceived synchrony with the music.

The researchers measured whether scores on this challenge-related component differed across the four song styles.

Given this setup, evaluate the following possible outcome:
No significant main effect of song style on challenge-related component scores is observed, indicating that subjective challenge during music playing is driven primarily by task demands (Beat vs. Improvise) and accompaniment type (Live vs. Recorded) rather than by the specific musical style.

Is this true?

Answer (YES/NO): NO